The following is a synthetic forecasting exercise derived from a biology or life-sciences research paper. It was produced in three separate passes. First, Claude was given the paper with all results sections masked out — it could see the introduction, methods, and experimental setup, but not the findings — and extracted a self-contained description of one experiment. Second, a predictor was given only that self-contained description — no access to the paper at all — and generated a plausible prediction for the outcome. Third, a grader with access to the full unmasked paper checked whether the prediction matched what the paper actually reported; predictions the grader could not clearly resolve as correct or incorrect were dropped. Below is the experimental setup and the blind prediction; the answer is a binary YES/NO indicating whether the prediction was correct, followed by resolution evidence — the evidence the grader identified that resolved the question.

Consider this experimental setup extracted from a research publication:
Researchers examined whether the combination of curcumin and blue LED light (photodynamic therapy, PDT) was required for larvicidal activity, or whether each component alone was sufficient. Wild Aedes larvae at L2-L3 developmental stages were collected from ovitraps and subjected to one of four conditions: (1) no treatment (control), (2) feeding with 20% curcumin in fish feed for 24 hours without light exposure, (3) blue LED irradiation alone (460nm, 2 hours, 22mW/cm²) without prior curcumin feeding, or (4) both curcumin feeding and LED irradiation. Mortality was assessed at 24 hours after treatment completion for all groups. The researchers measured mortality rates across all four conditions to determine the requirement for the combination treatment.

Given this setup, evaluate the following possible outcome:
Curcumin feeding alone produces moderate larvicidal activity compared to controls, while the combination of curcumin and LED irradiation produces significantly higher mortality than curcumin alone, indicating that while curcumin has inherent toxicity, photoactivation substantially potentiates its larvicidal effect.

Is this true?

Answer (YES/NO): YES